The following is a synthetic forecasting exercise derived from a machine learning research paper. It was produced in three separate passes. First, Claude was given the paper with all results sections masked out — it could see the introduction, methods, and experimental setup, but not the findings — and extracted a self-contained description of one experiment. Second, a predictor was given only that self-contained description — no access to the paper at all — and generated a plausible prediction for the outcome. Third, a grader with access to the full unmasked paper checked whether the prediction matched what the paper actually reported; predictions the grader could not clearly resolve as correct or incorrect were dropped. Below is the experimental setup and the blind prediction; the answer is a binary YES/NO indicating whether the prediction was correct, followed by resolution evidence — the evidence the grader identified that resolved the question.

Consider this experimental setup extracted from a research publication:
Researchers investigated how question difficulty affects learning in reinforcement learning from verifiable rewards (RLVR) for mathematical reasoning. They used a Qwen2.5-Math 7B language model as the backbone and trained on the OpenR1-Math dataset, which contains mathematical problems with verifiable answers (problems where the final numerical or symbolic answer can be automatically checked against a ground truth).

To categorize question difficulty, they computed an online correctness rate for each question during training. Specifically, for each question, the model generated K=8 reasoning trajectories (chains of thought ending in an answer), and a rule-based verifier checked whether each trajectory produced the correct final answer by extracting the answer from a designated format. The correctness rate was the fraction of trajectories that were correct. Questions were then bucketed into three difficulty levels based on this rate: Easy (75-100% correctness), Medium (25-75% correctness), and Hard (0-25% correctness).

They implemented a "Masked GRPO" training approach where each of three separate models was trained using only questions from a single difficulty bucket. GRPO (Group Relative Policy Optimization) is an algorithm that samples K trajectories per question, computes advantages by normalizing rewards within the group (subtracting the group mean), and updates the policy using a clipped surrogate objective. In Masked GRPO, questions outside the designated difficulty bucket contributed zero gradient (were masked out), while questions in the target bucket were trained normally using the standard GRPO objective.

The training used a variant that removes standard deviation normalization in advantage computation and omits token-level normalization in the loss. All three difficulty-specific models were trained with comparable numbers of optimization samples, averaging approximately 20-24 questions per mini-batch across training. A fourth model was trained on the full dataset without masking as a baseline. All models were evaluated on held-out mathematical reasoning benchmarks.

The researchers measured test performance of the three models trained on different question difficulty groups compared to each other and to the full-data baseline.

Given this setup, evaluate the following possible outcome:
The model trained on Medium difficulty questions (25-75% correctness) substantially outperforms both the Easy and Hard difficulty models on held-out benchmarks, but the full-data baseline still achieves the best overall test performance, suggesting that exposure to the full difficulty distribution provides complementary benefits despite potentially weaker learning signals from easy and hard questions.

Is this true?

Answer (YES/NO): NO